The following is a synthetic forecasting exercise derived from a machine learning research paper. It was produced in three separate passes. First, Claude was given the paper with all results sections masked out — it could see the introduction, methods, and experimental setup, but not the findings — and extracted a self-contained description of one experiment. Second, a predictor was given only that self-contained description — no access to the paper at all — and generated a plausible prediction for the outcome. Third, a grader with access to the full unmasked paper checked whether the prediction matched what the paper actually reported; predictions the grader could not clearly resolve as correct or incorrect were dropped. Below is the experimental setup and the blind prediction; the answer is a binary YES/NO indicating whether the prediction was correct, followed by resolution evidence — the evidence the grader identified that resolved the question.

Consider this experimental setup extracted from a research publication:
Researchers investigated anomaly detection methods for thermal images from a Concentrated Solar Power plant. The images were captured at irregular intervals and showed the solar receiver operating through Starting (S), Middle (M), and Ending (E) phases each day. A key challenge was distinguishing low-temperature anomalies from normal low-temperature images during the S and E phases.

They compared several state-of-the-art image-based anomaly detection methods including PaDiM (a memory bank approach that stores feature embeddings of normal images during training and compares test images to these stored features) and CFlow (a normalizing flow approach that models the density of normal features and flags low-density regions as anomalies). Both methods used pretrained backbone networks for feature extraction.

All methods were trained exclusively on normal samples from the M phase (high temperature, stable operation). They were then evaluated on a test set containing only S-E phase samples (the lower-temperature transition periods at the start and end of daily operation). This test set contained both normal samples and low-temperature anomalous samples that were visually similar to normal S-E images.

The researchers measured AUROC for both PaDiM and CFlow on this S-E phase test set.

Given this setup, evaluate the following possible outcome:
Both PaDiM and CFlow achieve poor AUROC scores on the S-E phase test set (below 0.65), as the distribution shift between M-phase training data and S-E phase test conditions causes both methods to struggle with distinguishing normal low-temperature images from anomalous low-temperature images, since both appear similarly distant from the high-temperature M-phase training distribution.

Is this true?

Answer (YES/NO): YES